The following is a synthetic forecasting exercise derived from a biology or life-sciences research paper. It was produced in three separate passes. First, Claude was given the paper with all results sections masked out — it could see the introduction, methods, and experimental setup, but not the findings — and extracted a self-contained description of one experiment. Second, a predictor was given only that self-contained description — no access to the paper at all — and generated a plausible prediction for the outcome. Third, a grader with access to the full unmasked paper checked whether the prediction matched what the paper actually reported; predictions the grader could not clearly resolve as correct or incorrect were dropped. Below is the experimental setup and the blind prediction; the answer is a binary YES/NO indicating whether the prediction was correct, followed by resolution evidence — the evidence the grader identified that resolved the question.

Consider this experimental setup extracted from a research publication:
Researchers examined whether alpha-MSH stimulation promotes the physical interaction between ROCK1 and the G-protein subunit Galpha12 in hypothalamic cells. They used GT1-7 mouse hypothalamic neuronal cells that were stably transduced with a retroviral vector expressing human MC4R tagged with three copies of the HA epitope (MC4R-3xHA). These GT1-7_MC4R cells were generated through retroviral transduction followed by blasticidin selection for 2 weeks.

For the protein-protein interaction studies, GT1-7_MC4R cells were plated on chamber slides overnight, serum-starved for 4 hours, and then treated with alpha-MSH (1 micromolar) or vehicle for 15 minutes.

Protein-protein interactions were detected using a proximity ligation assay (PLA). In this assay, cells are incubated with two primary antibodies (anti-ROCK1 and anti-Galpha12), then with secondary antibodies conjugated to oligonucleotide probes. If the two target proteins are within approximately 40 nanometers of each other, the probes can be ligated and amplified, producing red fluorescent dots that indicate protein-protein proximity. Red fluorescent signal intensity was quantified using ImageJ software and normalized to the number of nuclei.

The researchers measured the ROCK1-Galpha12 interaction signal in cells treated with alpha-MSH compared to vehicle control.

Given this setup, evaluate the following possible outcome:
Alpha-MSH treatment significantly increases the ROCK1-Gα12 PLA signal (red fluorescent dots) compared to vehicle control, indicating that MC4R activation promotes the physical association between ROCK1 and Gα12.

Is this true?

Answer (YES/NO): YES